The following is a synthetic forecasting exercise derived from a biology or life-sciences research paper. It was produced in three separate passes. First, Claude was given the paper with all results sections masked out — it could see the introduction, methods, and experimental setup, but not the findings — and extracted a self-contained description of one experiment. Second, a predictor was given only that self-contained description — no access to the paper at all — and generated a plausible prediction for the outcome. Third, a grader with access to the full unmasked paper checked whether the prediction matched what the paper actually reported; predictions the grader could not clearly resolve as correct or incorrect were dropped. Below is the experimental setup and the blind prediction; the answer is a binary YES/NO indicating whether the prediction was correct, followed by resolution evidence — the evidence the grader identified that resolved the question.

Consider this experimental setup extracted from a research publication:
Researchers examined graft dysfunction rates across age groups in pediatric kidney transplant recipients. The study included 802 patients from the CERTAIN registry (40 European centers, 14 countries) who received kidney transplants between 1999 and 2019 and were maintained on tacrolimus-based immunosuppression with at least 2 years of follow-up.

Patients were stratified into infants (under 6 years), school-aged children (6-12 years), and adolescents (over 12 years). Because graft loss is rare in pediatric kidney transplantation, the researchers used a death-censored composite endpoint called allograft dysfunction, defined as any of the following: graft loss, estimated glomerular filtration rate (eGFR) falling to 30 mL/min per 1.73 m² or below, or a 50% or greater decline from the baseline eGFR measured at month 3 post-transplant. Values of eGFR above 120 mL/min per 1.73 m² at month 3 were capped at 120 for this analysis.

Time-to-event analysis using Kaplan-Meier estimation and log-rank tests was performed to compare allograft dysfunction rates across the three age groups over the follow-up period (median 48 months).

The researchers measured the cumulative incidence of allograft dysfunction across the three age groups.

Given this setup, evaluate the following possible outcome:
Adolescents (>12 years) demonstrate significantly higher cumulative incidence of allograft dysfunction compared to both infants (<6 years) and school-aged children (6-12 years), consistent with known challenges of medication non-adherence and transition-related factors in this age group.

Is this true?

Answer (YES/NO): NO